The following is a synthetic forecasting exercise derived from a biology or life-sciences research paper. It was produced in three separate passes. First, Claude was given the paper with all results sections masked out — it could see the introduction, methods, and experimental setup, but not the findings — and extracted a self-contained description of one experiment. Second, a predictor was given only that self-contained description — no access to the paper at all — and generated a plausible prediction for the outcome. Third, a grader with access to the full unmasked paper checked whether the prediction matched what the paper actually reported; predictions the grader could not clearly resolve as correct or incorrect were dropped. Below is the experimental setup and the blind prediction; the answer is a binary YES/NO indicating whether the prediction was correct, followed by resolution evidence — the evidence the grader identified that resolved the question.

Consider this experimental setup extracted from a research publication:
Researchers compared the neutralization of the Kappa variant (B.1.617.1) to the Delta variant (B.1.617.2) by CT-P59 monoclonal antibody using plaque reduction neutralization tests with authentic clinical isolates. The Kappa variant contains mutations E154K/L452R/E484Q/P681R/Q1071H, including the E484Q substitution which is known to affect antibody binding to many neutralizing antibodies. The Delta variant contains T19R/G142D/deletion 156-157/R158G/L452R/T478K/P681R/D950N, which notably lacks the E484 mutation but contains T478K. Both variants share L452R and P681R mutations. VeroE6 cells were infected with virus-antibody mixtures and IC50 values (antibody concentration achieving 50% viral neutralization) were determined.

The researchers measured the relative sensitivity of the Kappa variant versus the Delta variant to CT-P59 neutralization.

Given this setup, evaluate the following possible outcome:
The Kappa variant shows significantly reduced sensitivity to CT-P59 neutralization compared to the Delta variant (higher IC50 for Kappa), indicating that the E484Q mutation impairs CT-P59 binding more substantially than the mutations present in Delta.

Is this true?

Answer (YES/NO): NO